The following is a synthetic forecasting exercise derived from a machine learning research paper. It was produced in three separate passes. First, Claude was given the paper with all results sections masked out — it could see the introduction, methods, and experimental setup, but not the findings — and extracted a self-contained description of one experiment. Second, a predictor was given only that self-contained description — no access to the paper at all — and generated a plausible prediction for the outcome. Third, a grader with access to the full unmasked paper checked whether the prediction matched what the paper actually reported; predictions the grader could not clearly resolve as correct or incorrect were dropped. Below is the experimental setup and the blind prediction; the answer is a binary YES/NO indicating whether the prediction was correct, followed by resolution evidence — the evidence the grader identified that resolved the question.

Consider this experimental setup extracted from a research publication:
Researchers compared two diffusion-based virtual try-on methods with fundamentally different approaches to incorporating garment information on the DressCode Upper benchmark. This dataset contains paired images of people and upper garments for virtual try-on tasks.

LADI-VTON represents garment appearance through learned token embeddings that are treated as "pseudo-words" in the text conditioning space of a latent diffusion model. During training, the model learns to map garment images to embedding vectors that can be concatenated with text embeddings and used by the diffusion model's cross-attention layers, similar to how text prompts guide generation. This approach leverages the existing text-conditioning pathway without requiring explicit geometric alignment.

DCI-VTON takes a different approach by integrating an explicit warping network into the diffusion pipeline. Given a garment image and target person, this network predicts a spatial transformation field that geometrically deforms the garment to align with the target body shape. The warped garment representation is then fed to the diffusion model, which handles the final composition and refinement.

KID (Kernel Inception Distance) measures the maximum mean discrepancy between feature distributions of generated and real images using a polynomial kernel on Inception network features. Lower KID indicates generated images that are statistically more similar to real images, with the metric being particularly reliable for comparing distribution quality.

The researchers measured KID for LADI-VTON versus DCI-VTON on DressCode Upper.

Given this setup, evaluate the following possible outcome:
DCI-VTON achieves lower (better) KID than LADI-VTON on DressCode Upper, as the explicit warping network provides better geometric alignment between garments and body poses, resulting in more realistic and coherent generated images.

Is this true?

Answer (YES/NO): YES